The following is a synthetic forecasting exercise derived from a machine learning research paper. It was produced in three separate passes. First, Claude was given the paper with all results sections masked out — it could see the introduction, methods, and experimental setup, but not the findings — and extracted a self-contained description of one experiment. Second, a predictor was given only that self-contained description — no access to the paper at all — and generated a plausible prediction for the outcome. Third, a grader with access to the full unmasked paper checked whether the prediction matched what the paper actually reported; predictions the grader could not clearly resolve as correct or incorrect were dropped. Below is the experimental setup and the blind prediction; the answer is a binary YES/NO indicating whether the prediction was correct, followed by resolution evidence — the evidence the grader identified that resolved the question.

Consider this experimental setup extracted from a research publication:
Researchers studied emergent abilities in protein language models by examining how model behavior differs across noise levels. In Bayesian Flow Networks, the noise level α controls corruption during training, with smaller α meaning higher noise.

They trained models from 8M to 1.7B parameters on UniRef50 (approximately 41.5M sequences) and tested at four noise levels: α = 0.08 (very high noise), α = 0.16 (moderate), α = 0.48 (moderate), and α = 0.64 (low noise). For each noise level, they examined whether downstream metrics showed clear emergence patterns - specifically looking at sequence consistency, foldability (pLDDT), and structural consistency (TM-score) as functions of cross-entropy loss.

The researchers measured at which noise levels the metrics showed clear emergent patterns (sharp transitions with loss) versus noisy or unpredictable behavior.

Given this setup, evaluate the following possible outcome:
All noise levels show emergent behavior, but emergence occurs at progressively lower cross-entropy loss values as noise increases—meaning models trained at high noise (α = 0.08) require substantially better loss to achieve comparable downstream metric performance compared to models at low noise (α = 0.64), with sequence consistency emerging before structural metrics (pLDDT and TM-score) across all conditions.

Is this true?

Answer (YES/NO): NO